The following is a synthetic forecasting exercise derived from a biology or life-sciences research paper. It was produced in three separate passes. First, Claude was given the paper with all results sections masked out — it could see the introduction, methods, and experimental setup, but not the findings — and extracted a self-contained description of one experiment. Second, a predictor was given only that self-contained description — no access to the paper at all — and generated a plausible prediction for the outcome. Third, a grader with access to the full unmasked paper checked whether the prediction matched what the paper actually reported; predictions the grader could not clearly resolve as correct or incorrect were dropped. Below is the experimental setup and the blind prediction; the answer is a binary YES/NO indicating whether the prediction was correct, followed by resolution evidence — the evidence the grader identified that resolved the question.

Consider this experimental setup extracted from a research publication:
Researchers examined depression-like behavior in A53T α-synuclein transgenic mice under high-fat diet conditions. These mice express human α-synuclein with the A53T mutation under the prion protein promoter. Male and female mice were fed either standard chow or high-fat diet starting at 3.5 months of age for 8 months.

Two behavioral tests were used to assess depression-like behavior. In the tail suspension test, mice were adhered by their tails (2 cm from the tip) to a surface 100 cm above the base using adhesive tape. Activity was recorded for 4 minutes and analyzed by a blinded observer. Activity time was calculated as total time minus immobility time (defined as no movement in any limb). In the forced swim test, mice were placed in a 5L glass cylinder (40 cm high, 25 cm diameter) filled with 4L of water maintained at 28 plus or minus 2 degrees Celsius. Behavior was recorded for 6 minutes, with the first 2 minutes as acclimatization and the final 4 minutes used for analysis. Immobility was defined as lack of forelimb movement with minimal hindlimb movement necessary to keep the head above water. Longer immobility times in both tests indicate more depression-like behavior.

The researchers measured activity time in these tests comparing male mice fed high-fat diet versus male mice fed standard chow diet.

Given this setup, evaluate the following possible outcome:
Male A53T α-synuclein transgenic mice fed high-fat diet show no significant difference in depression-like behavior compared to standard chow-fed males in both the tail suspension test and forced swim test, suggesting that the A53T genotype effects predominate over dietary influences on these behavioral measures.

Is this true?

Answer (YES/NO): YES